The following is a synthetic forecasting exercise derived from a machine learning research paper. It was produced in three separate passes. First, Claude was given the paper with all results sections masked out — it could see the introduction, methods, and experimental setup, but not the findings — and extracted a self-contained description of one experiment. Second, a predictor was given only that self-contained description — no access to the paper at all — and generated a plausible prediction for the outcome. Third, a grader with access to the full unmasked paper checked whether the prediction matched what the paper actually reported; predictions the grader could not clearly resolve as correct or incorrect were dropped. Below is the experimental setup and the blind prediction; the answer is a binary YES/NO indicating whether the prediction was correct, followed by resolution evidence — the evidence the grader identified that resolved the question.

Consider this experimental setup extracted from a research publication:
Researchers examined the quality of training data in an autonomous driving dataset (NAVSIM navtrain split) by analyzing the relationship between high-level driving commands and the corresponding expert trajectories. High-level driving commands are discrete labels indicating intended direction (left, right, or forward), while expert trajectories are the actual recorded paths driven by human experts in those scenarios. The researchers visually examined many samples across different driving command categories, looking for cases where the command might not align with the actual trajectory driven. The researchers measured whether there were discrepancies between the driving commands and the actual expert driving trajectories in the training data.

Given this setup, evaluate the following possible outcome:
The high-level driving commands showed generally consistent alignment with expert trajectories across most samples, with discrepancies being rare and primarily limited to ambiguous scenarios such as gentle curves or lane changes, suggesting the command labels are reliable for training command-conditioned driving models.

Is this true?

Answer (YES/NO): NO